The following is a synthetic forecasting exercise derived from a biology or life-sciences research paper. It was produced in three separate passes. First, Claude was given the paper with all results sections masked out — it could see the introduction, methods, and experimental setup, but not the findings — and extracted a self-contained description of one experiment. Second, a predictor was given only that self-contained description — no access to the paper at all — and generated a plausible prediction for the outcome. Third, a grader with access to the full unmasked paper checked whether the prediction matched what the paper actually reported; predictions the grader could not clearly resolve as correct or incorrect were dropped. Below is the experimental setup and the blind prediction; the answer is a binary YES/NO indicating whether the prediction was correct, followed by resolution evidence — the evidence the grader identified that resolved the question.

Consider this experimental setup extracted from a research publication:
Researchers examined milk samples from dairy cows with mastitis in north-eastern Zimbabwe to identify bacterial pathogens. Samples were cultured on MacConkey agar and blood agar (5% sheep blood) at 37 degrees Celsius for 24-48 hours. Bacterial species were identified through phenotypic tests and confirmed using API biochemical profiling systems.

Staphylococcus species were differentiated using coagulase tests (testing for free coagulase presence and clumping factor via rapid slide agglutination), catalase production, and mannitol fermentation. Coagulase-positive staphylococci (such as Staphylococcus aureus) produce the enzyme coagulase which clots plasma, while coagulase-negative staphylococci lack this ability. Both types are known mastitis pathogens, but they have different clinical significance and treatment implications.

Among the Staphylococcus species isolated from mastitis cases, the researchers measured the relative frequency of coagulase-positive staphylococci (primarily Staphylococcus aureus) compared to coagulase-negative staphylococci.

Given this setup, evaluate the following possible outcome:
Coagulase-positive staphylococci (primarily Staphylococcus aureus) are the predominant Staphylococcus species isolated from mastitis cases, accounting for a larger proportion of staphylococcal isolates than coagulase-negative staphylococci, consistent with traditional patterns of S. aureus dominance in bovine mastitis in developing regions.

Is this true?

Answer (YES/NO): YES